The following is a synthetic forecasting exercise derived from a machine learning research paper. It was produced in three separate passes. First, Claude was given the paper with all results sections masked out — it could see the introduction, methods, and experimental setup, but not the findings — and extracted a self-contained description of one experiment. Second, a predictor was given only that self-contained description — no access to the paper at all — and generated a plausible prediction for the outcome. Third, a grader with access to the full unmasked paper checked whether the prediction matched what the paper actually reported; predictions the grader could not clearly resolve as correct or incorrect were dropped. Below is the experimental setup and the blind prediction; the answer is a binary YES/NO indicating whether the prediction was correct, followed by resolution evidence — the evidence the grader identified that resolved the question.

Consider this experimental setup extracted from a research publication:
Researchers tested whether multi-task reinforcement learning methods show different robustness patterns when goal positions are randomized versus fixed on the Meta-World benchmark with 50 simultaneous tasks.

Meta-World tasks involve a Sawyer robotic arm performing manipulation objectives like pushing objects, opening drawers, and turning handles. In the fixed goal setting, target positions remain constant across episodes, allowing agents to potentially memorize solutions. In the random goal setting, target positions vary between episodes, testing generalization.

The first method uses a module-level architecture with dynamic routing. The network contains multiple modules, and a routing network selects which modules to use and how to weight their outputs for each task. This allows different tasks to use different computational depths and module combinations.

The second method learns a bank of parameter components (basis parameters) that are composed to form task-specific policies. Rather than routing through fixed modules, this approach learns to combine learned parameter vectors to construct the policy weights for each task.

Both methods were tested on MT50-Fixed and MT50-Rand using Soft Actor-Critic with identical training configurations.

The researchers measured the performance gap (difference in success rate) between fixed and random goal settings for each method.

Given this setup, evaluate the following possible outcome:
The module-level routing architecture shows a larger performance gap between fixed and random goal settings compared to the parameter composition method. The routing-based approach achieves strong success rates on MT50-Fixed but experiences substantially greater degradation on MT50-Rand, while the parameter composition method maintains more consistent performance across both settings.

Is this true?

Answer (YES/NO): NO